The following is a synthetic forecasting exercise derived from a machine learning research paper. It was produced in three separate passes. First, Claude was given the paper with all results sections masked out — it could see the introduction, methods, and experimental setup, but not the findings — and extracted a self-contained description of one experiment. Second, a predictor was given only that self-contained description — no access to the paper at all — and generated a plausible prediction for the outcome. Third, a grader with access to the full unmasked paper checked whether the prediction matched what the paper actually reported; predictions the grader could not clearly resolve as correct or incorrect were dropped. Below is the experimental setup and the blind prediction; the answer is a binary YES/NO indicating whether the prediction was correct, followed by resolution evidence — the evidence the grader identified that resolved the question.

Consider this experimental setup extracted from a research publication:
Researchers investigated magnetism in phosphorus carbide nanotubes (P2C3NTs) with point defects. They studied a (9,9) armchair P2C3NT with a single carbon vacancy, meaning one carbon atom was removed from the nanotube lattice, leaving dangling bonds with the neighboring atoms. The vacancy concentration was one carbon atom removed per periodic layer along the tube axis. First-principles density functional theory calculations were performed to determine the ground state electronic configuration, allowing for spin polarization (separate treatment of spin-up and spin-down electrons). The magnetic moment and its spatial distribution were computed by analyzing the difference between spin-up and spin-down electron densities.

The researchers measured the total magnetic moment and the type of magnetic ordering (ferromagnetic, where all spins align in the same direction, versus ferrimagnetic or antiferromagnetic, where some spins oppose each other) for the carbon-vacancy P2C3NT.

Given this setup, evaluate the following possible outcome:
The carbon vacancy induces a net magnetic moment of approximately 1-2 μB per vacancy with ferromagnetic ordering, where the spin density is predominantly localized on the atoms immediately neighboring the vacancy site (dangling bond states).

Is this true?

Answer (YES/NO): NO